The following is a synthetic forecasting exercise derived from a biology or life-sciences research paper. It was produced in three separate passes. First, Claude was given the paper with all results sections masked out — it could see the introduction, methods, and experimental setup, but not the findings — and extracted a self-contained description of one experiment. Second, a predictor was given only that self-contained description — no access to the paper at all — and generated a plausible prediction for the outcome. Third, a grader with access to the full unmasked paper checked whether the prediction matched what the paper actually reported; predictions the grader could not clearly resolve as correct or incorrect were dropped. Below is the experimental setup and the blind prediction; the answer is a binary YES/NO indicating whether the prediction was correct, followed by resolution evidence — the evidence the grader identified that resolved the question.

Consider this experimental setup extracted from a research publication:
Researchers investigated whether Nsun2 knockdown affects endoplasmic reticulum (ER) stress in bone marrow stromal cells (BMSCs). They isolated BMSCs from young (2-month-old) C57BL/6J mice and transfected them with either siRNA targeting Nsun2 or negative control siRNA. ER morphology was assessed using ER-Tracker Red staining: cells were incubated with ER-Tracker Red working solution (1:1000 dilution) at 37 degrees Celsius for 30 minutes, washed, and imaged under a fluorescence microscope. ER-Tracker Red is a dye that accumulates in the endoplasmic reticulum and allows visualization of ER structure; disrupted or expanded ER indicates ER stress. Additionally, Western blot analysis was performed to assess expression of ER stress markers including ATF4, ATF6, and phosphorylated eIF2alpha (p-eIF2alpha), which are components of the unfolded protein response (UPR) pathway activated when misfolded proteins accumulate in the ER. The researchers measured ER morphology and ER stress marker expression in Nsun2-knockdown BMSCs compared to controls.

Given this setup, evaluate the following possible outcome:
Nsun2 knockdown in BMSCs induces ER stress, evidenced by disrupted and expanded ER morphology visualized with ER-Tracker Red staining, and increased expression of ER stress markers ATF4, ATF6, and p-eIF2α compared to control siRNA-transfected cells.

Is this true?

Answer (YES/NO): YES